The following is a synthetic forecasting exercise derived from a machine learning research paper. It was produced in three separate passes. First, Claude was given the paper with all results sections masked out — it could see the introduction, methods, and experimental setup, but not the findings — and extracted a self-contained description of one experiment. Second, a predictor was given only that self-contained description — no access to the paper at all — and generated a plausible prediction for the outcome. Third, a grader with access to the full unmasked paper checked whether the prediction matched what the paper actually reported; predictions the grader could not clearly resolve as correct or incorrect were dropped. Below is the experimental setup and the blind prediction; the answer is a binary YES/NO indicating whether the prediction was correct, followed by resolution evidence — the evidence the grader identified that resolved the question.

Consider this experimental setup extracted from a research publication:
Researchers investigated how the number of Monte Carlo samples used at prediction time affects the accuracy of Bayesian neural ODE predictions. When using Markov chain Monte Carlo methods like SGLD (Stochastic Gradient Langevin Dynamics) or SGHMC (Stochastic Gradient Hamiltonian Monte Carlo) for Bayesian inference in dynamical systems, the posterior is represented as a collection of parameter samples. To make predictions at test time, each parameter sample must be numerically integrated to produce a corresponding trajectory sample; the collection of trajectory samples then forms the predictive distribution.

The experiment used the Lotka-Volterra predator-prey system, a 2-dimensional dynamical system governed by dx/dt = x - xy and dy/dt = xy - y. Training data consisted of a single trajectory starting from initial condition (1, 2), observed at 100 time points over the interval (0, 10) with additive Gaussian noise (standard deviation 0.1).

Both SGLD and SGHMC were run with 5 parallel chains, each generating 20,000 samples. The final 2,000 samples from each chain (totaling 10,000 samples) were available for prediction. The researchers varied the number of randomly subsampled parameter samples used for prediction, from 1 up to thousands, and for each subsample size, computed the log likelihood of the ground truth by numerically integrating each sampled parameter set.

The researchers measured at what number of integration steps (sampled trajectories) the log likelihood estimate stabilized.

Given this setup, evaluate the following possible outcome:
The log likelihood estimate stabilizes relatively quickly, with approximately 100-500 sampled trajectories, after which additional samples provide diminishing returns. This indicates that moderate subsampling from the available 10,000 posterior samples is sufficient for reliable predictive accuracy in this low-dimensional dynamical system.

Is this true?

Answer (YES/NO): YES